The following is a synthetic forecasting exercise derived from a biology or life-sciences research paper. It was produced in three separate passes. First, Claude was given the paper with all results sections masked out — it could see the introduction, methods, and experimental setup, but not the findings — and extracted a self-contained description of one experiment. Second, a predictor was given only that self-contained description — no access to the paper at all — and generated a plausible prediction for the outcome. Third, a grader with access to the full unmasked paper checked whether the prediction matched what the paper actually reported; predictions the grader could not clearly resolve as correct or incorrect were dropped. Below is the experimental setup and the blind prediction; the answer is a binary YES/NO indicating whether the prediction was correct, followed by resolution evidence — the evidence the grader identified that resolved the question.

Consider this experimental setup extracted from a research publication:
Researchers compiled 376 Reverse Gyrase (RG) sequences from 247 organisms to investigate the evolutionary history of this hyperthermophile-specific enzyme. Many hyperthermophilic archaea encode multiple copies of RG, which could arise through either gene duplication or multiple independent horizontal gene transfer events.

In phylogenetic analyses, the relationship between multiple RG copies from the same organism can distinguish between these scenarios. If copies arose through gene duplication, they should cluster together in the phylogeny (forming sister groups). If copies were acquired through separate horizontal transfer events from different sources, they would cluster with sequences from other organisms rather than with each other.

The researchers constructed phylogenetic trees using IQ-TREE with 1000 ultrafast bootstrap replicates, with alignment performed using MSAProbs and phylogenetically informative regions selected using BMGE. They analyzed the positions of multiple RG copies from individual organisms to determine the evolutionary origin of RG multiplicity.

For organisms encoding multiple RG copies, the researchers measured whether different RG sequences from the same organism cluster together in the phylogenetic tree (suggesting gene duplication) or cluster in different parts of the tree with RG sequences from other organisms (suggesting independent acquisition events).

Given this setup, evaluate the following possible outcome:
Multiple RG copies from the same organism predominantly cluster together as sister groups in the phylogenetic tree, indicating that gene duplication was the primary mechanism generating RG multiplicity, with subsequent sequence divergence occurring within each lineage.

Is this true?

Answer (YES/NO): NO